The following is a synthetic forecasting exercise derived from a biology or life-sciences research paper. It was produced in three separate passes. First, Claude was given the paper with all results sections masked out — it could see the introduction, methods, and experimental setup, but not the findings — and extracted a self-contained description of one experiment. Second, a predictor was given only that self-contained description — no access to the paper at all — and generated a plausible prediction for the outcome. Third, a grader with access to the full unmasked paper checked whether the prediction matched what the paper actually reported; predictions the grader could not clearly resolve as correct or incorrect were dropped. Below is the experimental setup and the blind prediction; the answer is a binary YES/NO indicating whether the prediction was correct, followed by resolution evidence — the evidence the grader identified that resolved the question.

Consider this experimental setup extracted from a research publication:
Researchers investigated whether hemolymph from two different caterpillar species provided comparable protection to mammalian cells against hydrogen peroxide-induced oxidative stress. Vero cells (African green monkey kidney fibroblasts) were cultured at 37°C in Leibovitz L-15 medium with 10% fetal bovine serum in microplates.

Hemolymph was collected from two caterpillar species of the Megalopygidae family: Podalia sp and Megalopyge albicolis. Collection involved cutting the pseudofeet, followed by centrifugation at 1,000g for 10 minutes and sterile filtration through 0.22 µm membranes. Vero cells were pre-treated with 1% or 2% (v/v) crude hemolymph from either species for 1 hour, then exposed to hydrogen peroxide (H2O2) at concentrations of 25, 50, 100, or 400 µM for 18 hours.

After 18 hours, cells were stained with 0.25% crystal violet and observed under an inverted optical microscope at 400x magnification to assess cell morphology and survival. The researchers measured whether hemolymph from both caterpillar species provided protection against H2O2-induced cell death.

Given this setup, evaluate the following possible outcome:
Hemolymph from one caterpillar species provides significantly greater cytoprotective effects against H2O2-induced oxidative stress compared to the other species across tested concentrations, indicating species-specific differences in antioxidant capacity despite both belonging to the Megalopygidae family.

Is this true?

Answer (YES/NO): NO